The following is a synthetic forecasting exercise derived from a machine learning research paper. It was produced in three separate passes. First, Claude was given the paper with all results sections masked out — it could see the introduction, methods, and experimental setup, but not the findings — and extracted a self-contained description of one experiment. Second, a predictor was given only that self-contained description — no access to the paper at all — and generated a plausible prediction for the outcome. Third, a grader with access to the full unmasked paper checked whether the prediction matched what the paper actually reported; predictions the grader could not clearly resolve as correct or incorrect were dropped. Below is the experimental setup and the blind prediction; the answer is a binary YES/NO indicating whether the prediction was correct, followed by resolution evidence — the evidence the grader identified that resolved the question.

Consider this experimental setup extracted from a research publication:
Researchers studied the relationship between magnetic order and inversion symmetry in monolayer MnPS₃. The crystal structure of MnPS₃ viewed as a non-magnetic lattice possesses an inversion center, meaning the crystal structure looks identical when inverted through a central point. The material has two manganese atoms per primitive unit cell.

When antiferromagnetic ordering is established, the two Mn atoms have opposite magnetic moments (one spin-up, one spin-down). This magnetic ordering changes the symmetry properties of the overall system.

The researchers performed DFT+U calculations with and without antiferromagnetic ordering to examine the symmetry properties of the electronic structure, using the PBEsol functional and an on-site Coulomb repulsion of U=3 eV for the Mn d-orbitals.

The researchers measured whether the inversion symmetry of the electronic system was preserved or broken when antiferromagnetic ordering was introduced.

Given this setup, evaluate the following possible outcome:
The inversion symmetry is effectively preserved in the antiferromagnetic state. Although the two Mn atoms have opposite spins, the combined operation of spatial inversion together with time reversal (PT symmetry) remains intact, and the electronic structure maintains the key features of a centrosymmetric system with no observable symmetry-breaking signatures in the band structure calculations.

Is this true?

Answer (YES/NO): NO